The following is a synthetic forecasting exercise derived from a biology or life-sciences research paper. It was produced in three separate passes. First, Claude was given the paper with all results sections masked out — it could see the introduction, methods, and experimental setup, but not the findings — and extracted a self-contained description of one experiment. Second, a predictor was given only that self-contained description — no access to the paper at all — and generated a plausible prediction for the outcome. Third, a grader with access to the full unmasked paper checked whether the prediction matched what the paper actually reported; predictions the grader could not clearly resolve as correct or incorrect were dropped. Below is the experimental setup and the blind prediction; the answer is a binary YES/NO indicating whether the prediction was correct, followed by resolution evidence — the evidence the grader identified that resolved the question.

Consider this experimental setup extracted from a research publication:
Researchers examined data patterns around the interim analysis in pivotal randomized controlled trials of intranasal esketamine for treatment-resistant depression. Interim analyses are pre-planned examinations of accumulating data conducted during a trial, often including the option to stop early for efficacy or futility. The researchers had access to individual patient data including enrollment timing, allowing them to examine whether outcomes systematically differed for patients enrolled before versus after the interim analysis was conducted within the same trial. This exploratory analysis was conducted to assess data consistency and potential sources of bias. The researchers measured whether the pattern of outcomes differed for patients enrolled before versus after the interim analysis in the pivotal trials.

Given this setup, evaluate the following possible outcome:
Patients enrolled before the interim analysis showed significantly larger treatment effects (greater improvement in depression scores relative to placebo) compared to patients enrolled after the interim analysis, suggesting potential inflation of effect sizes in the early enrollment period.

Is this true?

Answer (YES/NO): NO